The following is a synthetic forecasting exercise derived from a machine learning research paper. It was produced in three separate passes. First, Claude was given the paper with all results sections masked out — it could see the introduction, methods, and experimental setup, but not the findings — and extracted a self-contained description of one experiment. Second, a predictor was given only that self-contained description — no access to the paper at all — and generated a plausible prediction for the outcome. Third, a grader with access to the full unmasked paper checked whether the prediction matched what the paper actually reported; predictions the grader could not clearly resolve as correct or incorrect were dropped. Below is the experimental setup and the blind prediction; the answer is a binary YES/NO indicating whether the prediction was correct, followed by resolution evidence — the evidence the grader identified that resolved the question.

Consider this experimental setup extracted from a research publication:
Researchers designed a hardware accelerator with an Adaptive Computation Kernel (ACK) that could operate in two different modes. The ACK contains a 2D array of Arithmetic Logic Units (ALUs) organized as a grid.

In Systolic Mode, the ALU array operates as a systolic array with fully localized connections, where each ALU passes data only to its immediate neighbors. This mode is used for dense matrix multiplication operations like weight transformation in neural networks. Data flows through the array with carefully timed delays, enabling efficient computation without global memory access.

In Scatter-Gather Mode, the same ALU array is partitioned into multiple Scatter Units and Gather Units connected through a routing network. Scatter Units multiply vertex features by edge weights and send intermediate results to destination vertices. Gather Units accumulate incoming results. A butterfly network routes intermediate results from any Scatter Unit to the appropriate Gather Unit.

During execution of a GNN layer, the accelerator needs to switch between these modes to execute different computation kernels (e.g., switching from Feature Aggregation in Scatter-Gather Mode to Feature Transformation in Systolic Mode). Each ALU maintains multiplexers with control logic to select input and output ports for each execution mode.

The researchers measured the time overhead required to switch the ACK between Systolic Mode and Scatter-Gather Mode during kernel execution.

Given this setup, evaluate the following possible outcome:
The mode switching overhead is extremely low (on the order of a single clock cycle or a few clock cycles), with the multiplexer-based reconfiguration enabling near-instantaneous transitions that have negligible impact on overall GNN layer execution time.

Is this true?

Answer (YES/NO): YES